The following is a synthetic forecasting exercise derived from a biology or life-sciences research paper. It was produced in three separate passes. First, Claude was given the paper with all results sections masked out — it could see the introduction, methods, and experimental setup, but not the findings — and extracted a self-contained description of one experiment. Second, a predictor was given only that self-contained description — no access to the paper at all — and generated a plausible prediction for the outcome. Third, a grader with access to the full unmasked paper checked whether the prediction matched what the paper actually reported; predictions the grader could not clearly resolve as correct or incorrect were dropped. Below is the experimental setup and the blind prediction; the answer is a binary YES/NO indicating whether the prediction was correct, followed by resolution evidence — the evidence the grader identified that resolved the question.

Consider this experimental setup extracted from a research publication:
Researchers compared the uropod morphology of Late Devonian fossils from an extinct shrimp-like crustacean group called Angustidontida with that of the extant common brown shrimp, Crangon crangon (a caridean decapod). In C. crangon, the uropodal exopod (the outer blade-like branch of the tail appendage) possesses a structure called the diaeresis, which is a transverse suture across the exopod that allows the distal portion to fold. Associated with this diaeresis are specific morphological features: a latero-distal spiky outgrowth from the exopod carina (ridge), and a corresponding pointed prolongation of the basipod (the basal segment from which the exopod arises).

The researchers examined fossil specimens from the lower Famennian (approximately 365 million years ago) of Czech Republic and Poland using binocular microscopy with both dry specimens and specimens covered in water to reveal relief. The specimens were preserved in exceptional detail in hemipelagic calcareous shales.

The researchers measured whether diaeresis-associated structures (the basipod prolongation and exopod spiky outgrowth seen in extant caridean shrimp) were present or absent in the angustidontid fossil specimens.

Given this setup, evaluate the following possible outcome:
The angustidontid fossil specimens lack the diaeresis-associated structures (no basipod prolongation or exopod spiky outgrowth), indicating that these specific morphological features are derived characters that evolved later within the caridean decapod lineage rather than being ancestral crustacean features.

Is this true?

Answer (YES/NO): NO